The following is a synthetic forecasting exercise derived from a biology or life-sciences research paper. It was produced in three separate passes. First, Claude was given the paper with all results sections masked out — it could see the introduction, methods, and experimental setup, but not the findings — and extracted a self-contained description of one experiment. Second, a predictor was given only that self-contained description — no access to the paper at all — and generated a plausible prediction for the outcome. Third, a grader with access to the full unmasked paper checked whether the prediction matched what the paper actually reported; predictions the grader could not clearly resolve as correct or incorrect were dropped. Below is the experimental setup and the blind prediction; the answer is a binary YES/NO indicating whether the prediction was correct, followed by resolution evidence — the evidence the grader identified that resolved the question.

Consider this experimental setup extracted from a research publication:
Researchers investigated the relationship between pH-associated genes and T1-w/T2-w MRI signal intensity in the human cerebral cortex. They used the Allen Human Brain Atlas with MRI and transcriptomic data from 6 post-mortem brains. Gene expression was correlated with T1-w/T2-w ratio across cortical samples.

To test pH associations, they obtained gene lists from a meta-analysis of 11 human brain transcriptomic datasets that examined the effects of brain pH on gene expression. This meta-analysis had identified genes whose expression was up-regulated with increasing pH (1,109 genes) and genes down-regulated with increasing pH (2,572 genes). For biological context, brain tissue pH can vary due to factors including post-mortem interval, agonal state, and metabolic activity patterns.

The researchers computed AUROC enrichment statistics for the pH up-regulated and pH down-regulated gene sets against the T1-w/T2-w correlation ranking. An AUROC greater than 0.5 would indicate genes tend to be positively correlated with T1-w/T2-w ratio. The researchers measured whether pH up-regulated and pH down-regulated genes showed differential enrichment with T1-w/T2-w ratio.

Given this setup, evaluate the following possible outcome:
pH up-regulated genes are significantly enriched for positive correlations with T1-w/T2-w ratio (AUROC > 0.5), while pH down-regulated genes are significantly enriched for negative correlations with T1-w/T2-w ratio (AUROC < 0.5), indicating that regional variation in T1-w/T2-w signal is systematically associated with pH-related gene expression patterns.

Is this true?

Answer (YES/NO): NO